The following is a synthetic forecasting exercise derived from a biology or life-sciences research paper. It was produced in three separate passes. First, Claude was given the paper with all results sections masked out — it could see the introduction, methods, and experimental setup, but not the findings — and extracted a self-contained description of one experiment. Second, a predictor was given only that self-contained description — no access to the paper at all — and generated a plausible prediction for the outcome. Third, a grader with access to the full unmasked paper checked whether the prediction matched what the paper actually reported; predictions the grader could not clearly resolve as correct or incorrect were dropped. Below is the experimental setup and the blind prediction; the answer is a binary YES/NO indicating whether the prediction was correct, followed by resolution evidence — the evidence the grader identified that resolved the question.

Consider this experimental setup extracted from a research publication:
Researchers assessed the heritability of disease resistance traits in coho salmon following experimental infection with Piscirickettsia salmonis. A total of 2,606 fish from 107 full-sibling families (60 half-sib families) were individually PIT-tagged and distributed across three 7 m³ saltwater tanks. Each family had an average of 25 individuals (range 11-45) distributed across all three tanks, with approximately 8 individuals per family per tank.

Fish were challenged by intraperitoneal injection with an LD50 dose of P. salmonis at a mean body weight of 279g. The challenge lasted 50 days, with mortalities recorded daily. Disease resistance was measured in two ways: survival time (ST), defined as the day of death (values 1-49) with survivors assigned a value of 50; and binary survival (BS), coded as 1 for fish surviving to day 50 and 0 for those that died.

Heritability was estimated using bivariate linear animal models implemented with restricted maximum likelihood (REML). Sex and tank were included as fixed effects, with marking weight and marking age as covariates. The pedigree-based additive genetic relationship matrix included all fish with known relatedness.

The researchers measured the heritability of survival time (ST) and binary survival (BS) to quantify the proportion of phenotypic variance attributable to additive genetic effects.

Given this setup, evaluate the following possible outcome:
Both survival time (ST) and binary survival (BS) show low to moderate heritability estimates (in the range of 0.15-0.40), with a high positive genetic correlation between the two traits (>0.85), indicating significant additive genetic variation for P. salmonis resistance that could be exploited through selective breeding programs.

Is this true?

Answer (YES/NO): NO